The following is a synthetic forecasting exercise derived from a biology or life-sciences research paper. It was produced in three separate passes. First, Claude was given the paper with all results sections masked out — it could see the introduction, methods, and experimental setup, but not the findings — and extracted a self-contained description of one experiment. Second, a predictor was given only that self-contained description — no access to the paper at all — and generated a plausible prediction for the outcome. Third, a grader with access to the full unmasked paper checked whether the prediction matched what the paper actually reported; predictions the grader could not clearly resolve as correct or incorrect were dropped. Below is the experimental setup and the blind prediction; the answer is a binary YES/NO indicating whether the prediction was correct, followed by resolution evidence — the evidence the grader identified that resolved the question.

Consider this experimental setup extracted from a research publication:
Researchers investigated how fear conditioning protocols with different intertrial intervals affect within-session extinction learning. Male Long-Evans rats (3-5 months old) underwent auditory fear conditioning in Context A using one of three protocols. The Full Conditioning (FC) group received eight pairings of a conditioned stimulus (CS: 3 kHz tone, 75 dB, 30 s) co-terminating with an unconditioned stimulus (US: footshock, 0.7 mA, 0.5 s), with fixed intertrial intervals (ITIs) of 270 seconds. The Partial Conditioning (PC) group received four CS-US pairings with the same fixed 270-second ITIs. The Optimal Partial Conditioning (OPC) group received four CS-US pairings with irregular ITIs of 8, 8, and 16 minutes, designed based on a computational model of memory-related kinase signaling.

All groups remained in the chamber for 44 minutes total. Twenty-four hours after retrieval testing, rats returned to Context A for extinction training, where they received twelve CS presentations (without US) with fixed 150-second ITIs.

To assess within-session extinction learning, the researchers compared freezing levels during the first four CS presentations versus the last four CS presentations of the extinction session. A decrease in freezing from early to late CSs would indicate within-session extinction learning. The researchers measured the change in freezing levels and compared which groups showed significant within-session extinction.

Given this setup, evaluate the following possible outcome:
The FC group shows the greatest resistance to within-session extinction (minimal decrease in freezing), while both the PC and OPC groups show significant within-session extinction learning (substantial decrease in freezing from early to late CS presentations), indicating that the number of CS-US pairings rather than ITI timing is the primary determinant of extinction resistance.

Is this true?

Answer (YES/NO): NO